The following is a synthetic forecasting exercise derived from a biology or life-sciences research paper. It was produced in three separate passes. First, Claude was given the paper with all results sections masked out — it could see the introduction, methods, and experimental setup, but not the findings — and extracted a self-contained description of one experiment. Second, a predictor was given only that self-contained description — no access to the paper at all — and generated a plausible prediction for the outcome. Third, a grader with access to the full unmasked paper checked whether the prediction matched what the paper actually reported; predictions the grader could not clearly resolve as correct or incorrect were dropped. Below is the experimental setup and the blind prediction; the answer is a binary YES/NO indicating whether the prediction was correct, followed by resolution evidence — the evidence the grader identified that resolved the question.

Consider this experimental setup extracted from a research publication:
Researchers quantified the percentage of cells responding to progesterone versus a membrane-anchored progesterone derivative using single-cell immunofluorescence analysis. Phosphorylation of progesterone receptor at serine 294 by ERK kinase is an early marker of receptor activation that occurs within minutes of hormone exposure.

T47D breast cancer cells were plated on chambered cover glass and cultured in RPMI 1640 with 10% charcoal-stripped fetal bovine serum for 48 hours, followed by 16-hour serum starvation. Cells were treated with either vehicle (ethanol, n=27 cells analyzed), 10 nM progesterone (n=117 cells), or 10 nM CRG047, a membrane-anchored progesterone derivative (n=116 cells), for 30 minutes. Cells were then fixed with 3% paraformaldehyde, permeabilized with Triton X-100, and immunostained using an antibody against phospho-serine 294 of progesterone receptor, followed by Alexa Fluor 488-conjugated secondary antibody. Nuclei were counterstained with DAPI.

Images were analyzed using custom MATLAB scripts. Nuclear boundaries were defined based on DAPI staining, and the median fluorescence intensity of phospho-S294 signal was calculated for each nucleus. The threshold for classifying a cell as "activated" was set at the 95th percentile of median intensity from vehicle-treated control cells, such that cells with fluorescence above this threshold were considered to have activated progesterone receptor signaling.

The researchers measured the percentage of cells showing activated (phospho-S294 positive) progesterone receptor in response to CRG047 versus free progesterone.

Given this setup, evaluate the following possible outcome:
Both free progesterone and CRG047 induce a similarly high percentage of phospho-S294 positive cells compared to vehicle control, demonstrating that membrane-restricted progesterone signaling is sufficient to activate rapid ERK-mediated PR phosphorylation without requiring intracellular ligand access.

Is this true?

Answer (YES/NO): NO